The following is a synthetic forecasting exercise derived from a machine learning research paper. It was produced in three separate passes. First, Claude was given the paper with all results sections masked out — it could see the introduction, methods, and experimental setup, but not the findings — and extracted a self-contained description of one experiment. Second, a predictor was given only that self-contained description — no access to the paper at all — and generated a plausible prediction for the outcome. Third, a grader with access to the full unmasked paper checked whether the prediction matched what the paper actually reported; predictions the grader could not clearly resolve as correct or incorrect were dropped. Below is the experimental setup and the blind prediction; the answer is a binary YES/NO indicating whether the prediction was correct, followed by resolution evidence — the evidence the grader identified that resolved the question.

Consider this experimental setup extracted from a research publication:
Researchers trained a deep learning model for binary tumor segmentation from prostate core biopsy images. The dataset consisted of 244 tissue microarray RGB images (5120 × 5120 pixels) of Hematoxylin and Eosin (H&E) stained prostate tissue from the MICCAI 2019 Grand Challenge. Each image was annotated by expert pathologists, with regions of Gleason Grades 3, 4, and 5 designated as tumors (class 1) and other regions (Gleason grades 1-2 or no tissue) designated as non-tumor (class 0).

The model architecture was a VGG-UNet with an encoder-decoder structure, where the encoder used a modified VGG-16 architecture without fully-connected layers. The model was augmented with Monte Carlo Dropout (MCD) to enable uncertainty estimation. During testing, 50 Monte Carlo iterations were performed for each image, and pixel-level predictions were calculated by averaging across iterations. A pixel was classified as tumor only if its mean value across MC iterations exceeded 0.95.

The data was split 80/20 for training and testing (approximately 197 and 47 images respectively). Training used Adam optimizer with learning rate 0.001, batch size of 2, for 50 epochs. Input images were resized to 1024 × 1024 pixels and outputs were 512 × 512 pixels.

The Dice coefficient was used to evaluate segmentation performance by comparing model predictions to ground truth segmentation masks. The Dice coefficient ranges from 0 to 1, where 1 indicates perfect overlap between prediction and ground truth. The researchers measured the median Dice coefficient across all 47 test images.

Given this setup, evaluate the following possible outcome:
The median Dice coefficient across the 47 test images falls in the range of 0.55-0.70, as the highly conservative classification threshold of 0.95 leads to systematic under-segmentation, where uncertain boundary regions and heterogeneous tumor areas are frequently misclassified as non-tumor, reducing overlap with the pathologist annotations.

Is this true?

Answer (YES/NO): NO